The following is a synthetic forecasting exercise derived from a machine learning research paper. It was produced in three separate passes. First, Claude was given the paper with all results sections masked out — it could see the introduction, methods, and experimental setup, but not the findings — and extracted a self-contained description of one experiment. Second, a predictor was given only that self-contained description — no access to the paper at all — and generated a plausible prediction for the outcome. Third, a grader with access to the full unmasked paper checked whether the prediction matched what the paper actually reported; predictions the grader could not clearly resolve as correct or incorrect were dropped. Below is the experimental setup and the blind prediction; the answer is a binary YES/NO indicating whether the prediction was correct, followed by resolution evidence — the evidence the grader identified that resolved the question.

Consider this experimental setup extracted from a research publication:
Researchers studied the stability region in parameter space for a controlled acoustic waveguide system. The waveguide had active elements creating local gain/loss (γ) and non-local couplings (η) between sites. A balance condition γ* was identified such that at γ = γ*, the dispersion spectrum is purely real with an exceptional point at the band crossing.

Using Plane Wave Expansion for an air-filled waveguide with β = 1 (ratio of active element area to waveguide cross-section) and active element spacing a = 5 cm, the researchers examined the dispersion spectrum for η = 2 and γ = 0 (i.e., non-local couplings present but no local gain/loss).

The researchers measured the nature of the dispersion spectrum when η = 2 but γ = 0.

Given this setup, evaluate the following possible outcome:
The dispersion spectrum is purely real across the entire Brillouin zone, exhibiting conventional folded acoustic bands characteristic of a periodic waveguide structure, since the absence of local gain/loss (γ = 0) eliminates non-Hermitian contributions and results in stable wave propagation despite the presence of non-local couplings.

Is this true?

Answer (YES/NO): NO